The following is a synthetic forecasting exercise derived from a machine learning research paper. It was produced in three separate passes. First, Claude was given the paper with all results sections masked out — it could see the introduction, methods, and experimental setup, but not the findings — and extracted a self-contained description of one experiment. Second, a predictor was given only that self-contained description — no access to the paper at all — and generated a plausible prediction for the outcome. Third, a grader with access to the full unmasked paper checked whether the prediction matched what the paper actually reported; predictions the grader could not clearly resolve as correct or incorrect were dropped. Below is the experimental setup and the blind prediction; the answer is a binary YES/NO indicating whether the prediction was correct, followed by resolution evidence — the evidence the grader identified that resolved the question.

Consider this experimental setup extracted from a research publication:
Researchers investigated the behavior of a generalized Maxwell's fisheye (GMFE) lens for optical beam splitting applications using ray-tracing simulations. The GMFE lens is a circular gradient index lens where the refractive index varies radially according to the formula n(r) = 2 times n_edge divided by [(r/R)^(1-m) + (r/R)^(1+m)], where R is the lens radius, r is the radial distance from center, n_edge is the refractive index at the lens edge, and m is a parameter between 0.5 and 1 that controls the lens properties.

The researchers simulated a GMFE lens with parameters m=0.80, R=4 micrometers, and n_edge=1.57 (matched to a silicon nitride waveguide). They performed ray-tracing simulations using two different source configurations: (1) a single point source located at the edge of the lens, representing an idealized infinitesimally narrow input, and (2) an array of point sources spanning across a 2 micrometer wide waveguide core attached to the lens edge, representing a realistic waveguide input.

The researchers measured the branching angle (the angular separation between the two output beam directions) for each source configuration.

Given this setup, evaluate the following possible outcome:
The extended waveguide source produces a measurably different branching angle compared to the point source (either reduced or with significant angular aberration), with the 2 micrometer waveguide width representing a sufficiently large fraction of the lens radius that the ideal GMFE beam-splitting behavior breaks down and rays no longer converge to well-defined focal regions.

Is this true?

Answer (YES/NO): NO